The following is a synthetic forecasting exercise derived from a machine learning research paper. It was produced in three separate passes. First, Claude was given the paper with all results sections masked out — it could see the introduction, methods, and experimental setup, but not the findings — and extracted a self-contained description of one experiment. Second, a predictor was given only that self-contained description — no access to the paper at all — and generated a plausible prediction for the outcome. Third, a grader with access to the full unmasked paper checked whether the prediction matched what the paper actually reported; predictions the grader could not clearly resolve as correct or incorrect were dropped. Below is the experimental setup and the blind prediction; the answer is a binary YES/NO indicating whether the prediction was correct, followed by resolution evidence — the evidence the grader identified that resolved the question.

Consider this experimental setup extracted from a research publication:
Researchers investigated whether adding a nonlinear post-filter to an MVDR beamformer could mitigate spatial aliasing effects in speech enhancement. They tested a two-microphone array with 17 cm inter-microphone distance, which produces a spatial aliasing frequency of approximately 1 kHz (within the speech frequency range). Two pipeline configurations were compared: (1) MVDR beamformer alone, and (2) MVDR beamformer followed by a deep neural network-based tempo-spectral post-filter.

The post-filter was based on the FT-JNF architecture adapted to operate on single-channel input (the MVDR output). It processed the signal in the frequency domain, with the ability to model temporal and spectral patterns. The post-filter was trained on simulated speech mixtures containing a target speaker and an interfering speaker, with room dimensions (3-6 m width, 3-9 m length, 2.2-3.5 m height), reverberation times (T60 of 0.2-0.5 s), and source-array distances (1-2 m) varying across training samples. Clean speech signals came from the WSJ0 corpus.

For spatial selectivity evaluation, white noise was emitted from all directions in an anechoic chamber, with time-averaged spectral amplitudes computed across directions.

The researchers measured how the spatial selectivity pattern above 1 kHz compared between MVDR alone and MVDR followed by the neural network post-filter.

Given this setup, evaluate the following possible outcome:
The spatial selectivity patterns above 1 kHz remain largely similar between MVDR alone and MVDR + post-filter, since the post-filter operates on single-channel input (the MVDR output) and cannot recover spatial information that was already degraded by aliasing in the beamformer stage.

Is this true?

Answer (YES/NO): YES